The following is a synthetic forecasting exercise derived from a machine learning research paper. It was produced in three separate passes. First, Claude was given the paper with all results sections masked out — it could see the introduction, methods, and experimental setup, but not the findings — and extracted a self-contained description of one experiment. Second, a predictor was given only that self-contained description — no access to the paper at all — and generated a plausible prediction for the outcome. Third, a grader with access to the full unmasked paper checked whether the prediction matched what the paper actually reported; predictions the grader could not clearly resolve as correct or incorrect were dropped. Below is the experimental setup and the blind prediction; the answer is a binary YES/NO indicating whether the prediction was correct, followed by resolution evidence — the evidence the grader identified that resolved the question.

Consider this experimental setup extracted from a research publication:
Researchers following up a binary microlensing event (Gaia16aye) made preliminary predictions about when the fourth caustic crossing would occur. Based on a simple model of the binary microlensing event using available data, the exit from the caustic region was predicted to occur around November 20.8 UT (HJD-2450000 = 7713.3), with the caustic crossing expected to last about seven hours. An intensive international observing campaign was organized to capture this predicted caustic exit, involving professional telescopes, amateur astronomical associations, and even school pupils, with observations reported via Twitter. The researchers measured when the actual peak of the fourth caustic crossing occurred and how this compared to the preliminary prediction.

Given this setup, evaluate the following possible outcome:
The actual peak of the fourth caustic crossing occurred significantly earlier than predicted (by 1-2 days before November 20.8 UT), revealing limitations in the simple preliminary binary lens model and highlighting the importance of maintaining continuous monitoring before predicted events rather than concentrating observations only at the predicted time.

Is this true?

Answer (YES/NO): NO